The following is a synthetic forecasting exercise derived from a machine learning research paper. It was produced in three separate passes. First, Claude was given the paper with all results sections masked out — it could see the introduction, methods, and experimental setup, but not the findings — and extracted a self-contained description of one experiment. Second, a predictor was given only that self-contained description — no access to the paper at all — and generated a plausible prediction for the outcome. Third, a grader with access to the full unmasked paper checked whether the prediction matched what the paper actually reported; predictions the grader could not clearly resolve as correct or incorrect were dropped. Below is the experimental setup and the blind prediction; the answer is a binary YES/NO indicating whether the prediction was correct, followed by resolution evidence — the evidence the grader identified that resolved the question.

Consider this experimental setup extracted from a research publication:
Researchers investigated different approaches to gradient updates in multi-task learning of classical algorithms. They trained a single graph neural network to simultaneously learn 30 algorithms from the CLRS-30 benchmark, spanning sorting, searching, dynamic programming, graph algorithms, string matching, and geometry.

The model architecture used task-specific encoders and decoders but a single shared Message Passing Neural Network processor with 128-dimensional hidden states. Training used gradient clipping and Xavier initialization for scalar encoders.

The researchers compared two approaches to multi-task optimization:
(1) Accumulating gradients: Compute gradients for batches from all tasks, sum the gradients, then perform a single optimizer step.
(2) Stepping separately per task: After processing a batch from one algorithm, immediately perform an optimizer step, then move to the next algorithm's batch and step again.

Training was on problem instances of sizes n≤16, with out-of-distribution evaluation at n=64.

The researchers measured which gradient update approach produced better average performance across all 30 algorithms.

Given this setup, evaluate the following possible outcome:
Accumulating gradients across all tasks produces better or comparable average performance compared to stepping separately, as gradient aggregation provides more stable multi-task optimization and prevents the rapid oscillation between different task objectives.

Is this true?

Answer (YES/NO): NO